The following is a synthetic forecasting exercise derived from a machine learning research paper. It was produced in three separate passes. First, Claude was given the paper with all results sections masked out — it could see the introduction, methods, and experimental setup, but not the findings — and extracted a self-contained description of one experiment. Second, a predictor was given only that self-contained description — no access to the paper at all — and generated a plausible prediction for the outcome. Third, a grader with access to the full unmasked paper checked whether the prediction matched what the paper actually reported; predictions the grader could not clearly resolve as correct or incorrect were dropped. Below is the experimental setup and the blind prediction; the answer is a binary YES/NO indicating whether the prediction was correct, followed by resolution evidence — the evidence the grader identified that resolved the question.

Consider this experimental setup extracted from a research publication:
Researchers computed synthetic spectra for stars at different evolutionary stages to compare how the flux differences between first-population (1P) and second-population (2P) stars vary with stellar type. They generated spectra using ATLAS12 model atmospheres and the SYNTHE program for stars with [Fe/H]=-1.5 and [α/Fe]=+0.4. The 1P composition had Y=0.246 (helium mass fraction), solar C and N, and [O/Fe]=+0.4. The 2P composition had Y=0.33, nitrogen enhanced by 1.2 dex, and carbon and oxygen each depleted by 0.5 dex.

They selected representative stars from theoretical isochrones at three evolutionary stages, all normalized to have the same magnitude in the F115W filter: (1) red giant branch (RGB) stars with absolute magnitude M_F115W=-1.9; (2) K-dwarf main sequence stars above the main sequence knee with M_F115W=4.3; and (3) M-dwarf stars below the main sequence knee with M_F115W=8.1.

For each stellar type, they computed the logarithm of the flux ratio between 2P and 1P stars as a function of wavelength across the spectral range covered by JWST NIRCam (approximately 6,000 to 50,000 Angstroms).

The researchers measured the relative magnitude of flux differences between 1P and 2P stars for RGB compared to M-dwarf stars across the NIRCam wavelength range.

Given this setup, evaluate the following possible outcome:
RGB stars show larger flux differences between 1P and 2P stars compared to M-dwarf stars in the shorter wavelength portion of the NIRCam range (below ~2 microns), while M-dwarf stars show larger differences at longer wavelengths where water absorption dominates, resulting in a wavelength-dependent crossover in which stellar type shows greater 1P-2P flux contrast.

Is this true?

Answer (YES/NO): NO